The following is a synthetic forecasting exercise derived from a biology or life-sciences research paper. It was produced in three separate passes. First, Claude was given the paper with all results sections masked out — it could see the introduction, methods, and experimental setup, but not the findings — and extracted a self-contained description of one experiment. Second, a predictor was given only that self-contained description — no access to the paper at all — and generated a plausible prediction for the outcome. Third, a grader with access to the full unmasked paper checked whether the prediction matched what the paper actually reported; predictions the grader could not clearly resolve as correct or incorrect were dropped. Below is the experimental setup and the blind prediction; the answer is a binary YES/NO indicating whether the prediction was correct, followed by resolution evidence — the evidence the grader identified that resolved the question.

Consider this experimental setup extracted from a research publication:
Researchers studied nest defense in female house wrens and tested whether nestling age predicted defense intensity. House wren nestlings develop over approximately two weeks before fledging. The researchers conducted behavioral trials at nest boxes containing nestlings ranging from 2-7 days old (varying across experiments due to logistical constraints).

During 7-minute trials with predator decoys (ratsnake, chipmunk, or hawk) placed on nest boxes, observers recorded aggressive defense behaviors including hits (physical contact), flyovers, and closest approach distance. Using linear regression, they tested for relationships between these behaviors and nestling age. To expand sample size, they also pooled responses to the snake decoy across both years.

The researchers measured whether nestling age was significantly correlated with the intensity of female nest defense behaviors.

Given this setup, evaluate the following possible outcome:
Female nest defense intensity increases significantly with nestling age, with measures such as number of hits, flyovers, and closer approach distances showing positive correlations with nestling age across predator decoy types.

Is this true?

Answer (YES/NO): NO